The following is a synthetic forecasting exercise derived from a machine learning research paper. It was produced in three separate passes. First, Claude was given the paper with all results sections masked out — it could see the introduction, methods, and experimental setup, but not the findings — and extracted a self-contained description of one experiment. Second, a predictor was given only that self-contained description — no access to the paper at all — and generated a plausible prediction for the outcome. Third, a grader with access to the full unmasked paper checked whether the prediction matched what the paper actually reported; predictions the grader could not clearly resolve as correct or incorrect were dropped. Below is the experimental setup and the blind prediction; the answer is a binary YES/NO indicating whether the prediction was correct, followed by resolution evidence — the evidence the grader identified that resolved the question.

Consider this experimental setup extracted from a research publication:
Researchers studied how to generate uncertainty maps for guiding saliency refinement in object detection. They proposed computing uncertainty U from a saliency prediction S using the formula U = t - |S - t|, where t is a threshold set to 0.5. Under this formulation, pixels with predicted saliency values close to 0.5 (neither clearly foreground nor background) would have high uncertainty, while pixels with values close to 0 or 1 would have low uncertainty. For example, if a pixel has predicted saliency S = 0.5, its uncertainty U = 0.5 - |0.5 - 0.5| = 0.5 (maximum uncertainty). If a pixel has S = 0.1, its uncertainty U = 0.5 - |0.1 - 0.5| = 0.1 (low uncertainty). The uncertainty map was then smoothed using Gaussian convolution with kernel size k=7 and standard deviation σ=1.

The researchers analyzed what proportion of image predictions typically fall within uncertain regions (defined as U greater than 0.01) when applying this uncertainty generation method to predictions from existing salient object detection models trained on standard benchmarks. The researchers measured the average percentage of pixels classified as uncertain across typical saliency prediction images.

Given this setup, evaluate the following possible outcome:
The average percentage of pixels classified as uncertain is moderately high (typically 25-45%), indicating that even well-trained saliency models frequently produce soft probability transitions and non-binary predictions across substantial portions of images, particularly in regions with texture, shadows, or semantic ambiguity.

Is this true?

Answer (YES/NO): NO